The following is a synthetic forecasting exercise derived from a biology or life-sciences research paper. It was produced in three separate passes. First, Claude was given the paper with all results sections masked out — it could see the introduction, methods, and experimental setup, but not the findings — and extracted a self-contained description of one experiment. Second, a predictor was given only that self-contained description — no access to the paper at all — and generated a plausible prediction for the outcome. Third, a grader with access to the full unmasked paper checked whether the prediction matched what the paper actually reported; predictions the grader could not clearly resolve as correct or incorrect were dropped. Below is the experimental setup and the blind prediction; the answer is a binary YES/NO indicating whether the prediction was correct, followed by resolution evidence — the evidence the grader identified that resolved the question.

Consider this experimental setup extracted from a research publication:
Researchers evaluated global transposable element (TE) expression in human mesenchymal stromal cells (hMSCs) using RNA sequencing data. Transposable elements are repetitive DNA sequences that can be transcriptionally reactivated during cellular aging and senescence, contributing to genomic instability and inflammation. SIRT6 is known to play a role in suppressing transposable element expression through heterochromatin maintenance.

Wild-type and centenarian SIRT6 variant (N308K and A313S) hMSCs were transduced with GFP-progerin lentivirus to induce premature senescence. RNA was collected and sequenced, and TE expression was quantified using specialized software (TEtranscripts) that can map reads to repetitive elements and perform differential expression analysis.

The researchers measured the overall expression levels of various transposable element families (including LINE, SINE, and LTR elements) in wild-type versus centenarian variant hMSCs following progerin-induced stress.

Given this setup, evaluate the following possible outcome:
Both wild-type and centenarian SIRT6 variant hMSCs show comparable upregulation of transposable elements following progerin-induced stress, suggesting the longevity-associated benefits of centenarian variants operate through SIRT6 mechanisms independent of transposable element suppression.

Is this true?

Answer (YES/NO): NO